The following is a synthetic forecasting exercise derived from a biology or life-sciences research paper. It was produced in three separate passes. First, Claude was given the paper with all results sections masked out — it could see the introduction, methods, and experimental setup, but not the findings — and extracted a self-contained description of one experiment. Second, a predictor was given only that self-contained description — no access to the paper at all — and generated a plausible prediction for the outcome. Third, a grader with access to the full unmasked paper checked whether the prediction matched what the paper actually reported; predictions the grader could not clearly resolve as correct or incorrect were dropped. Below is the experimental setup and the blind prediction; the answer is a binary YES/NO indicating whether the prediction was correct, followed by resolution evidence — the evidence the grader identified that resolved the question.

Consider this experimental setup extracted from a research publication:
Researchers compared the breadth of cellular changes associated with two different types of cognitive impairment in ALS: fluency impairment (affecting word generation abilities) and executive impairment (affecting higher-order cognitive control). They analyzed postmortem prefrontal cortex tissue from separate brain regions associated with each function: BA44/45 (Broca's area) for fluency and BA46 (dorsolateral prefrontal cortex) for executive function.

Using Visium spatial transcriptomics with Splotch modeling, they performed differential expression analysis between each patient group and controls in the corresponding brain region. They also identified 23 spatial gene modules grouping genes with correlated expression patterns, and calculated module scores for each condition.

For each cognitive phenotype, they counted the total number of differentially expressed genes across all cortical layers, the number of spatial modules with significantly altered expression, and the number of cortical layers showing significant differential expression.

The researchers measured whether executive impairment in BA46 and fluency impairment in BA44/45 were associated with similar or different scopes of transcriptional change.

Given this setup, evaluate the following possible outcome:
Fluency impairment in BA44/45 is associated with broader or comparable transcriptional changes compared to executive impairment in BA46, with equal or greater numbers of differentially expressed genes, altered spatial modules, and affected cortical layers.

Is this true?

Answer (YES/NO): YES